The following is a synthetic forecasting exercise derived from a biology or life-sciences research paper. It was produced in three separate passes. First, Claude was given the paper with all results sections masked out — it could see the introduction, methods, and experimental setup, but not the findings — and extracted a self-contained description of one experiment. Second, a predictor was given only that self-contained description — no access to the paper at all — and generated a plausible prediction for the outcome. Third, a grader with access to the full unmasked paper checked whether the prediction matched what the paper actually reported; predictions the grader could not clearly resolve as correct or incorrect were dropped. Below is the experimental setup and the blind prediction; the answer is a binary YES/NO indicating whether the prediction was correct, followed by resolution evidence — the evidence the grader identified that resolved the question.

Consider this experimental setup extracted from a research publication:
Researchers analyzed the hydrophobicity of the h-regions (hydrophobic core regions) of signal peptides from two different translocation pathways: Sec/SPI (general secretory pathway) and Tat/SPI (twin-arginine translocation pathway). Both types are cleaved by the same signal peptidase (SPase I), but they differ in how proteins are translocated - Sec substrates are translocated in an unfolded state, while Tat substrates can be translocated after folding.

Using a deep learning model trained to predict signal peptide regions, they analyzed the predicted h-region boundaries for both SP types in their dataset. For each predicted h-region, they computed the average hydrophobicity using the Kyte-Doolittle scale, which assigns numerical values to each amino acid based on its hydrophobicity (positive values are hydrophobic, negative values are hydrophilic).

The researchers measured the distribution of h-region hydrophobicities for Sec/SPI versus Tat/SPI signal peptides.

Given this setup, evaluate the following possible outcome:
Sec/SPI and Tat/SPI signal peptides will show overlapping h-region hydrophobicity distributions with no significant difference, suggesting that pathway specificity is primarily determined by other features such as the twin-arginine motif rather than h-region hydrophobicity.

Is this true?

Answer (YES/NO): NO